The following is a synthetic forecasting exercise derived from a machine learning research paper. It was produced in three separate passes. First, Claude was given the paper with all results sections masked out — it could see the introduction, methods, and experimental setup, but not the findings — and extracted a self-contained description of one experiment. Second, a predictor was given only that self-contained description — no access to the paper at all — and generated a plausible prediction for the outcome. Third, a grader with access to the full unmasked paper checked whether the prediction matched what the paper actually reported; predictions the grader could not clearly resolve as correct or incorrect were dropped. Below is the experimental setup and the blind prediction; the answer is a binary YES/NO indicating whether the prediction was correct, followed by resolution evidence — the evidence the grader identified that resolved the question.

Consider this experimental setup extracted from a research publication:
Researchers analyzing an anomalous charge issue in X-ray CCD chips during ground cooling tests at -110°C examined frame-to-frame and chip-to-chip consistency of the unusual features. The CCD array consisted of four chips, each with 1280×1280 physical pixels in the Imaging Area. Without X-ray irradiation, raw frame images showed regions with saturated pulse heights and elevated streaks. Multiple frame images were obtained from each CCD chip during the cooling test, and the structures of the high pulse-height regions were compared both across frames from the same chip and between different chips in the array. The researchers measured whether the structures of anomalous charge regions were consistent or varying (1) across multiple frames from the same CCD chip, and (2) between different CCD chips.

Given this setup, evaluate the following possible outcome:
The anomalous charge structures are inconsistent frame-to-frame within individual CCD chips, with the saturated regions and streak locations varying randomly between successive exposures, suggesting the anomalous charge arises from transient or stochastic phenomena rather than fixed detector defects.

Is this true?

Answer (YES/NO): NO